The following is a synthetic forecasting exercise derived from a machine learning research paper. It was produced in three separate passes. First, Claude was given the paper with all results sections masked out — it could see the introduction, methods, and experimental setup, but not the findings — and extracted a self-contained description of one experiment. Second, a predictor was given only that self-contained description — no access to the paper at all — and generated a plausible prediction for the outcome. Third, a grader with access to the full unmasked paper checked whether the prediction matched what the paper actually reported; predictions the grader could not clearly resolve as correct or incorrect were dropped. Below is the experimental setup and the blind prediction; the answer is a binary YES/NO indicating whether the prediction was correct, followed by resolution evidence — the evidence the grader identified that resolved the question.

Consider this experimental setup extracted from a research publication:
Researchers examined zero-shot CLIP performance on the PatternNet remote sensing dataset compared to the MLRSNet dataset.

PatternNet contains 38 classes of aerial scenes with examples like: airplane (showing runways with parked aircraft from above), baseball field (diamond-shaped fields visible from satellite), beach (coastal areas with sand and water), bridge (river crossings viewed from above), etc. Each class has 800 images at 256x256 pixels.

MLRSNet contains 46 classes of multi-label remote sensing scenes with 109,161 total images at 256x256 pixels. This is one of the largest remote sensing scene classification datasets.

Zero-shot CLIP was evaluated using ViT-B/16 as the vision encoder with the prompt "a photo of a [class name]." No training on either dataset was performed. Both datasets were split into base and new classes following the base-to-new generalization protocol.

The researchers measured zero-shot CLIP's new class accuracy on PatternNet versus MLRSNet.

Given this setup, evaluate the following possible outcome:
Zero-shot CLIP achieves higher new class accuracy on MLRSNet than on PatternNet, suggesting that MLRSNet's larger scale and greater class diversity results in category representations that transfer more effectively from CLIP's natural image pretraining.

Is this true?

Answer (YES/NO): NO